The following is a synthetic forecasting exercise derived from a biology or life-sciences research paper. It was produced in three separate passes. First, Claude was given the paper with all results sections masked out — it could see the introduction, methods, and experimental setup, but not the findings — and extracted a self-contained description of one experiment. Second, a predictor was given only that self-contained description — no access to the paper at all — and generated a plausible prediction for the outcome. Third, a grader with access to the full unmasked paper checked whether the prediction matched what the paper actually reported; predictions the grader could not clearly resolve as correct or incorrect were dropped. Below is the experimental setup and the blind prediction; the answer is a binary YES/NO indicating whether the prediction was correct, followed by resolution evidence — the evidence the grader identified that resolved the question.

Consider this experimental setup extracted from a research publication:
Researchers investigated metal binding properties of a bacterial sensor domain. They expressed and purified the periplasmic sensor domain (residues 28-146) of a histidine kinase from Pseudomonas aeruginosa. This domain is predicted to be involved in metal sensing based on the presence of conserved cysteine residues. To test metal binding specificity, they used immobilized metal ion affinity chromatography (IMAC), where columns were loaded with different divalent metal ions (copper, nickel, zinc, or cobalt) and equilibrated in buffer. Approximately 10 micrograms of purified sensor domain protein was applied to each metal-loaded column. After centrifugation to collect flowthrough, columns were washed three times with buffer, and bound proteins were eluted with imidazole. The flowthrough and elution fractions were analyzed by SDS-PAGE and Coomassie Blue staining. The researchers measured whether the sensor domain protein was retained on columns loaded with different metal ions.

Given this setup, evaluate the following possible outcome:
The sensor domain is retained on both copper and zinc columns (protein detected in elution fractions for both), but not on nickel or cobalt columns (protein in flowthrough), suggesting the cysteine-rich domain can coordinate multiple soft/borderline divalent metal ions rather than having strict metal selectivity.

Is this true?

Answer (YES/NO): NO